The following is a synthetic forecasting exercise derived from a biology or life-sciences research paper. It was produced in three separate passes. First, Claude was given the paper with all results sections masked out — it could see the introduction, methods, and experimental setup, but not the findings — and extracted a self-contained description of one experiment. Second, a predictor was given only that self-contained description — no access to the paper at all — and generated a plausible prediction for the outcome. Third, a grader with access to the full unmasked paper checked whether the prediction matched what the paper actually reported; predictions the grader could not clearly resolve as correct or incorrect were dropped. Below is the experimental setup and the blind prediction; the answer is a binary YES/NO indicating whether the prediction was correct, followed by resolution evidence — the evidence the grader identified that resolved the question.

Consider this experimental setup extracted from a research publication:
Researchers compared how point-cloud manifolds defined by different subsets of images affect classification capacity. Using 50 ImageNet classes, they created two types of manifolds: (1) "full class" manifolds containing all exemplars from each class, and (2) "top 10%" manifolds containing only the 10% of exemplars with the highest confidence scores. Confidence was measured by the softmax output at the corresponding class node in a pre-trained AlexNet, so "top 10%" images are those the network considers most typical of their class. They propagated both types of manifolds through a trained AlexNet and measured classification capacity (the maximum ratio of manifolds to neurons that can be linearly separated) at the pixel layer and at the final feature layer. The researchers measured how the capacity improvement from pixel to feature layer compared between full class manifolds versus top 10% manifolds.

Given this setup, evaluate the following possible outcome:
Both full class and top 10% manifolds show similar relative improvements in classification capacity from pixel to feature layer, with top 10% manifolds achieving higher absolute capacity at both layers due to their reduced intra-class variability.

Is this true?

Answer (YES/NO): NO